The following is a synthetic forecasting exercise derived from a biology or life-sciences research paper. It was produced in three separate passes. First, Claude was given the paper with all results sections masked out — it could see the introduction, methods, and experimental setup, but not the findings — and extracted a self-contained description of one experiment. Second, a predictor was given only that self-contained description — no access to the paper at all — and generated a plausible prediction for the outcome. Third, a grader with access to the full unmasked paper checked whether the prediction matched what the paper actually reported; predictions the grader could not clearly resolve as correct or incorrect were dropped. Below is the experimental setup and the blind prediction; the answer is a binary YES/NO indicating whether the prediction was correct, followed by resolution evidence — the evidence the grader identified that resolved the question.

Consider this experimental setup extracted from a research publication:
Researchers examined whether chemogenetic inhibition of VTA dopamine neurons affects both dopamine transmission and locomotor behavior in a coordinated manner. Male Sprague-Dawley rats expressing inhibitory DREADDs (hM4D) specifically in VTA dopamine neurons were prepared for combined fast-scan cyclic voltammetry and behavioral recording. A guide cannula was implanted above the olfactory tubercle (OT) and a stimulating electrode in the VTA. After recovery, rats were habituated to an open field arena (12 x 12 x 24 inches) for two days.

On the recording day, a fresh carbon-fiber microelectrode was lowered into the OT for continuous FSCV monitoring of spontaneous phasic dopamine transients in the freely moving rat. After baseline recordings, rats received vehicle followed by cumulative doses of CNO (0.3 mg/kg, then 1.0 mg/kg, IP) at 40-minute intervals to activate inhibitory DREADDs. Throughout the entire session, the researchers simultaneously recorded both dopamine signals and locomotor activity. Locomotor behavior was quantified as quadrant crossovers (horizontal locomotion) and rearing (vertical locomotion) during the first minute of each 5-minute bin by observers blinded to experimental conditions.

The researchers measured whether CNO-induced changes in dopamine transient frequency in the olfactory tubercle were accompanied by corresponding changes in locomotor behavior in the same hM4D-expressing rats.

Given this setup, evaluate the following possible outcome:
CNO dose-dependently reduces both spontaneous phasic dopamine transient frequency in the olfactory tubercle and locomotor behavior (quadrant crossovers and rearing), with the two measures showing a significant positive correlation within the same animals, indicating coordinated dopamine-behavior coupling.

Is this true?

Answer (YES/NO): NO